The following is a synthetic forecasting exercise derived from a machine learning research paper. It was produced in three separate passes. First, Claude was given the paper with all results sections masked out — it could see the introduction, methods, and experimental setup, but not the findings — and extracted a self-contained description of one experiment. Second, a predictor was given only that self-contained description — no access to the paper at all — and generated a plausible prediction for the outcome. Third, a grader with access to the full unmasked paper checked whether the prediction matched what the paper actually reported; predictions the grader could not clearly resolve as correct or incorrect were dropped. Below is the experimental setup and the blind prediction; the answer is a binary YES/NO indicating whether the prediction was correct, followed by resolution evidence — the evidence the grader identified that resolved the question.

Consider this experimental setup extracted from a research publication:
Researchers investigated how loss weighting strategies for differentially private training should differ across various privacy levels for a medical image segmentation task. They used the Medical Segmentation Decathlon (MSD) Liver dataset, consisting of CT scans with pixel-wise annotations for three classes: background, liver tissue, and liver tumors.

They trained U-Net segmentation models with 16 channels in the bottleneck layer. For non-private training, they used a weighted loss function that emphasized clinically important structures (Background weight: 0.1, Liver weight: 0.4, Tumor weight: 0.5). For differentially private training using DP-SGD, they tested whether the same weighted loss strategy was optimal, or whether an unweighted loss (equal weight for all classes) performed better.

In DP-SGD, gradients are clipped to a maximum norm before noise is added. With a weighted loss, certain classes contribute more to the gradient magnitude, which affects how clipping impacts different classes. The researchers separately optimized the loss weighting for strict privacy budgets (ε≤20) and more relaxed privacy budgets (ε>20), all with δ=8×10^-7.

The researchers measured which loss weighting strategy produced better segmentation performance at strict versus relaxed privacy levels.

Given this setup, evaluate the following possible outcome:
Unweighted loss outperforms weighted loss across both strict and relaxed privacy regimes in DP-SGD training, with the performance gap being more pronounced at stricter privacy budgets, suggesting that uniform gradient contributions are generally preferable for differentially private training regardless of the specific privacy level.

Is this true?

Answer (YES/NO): NO